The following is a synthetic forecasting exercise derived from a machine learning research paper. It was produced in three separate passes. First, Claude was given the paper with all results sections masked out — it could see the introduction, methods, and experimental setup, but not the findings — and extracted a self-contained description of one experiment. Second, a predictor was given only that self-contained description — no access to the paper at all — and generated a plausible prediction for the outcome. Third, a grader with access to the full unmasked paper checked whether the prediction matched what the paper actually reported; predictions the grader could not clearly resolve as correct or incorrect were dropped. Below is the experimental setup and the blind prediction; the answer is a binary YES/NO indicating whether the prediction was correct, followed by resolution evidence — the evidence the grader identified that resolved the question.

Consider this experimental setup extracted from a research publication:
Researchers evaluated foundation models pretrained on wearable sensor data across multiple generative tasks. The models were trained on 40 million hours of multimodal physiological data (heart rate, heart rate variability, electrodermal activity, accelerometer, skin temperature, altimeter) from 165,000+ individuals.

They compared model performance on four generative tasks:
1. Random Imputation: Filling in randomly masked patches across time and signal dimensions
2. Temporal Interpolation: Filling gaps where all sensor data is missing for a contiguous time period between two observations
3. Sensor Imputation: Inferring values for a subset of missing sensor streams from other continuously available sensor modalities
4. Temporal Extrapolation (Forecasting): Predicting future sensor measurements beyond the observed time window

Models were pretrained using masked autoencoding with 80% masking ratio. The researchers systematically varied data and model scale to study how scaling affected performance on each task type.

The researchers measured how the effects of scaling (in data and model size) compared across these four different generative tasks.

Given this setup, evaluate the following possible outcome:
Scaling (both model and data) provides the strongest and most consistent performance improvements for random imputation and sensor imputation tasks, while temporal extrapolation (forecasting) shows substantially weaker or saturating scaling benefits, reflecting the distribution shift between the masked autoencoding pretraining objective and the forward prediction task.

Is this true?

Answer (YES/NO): NO